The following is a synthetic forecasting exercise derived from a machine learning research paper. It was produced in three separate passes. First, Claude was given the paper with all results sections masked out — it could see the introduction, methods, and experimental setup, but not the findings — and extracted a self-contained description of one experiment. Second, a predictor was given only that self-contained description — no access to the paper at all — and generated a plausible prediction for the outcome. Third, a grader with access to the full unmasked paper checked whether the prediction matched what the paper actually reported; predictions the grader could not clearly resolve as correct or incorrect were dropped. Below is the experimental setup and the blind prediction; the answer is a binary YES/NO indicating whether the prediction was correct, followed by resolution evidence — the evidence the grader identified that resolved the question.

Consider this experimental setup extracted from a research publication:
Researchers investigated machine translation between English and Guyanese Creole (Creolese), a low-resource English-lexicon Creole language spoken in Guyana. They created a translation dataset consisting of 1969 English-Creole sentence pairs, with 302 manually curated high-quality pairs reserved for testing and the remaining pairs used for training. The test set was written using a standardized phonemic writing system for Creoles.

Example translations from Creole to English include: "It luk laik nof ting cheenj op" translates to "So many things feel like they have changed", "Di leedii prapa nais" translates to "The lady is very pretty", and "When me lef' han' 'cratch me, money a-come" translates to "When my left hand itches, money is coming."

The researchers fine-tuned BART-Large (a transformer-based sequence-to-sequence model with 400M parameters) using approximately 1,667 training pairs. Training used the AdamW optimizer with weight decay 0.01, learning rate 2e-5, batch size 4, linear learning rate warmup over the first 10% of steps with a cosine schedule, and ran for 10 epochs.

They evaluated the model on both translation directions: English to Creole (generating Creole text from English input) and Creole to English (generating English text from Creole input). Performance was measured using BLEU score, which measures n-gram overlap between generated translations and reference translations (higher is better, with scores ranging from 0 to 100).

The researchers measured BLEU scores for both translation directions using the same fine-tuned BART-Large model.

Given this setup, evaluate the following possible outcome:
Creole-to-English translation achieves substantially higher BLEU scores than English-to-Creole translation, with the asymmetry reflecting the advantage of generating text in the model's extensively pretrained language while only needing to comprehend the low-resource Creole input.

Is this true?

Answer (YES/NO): YES